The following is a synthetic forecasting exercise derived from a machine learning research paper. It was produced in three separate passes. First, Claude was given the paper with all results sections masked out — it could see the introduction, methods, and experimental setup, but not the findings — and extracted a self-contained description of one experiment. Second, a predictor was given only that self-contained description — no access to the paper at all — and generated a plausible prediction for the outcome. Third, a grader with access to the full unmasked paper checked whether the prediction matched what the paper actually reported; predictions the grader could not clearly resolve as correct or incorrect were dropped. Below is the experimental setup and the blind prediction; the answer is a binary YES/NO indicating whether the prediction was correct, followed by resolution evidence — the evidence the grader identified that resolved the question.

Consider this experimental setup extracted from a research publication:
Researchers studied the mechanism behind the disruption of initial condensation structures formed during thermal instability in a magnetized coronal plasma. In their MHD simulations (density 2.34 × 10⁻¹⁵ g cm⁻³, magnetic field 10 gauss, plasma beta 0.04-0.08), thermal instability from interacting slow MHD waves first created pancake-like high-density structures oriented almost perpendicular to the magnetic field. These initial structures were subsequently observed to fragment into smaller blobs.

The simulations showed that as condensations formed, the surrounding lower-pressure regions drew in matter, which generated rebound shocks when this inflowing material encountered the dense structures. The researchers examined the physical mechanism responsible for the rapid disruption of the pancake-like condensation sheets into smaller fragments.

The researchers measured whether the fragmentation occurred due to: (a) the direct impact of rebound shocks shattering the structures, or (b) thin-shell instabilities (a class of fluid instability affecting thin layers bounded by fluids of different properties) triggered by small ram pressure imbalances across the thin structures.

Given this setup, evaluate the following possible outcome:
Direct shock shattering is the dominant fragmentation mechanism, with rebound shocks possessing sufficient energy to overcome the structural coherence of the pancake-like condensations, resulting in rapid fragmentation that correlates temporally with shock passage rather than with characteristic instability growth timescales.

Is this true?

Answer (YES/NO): NO